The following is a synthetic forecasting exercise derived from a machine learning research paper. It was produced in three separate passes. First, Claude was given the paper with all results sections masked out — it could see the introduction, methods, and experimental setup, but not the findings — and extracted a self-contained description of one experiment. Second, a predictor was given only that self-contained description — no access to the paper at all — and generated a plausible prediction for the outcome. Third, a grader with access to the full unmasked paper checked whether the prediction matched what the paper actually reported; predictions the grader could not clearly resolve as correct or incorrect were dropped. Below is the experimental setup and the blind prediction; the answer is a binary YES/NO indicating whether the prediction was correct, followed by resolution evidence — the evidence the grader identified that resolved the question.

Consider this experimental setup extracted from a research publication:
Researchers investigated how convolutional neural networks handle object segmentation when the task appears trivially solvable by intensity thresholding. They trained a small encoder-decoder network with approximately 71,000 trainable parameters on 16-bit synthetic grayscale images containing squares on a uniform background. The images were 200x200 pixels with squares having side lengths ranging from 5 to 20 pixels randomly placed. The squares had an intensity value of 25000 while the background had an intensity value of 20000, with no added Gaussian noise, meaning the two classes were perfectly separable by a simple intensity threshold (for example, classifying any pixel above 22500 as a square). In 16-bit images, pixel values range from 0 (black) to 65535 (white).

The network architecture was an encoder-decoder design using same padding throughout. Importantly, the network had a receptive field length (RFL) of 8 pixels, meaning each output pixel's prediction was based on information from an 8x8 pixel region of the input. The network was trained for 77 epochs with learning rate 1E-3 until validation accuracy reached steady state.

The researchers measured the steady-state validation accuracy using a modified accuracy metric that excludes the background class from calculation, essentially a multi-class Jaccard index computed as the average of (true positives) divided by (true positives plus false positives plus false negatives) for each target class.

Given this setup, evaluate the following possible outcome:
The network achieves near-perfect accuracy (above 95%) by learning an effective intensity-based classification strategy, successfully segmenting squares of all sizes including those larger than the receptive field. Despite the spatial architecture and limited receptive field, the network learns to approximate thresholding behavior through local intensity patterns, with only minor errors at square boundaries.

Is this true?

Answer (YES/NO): NO